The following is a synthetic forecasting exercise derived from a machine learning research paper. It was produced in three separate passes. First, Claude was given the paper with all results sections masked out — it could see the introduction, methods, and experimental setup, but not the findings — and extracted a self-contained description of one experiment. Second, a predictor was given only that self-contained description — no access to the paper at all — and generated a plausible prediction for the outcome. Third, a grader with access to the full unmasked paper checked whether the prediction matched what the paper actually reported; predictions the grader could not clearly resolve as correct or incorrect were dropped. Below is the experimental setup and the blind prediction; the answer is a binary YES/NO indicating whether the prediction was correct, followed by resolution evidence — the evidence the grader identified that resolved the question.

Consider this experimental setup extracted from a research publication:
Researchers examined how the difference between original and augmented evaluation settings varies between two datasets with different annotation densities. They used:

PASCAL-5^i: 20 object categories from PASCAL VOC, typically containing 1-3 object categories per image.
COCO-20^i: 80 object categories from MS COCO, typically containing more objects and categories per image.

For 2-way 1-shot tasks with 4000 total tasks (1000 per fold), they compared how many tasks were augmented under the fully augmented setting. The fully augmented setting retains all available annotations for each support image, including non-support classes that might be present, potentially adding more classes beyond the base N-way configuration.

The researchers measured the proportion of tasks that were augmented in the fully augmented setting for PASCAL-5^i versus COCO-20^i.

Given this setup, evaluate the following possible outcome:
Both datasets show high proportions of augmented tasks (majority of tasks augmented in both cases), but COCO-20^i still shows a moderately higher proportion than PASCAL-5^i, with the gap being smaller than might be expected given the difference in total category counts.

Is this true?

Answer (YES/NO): NO